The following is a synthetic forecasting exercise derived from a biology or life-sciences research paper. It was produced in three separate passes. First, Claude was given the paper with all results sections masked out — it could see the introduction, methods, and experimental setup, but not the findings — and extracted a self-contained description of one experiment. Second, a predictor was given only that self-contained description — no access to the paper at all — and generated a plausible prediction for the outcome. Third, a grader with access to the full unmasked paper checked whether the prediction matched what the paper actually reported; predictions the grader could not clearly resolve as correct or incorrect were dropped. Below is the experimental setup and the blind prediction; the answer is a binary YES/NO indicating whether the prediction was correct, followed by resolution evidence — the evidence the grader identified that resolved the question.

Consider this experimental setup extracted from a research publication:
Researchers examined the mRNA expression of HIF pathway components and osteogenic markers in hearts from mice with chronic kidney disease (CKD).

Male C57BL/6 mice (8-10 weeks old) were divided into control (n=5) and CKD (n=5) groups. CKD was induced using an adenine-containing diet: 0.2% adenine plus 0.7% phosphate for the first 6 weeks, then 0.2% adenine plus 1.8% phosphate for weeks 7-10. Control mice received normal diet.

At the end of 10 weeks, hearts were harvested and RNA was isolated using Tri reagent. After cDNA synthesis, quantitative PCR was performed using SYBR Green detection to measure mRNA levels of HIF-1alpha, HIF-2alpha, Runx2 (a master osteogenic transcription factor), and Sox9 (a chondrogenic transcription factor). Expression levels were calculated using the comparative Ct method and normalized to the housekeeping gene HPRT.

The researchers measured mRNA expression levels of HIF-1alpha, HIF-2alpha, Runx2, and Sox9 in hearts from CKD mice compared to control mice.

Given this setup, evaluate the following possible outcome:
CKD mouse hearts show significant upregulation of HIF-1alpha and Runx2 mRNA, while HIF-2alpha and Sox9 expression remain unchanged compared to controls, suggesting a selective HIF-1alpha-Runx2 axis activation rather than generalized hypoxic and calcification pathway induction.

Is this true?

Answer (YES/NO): NO